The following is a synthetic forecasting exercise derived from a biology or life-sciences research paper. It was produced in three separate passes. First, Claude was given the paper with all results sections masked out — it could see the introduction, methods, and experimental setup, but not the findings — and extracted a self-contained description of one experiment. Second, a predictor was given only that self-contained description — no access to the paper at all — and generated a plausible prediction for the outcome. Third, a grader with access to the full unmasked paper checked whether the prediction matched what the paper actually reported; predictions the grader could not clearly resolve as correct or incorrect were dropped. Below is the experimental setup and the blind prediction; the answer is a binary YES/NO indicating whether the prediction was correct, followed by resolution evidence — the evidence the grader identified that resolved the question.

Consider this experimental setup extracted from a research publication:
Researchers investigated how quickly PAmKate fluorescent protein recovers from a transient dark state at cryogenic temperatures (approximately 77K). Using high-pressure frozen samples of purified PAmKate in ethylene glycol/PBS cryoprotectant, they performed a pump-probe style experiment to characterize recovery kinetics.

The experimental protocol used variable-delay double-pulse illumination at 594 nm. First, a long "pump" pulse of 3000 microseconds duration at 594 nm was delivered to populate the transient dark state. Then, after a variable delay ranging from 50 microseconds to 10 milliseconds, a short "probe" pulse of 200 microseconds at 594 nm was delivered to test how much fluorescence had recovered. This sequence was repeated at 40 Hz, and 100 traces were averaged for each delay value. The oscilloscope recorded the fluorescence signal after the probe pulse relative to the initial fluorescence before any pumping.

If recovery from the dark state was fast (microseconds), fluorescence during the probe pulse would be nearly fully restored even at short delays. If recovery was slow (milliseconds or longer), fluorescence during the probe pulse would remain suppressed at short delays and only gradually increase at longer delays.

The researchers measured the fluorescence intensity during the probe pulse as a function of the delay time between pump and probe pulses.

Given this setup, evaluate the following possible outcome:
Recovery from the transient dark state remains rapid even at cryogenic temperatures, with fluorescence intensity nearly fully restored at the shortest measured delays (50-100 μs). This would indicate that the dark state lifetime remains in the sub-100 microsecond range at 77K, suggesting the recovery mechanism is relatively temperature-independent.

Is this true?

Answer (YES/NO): NO